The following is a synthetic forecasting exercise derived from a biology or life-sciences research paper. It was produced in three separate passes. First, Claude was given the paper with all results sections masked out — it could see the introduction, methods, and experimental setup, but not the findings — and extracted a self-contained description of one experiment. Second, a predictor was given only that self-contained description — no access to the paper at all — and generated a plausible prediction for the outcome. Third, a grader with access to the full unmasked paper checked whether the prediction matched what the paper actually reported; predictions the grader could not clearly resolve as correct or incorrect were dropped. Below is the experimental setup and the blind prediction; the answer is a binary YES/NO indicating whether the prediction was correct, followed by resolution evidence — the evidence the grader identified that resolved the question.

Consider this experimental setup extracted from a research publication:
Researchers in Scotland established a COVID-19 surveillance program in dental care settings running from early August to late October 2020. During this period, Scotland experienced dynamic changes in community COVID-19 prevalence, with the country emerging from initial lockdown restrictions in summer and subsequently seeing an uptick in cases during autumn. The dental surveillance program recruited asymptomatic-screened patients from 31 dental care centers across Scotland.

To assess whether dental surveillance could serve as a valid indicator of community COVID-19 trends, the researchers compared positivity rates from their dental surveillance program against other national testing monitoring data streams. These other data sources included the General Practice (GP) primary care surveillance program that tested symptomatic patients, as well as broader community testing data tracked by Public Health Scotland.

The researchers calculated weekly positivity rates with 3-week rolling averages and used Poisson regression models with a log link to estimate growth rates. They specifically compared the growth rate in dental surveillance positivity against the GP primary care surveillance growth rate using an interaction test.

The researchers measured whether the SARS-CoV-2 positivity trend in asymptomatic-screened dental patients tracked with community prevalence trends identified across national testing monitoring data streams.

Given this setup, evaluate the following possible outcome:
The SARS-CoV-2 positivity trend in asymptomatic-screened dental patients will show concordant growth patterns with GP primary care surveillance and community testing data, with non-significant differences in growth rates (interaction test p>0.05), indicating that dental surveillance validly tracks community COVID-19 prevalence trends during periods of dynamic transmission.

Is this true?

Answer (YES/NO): YES